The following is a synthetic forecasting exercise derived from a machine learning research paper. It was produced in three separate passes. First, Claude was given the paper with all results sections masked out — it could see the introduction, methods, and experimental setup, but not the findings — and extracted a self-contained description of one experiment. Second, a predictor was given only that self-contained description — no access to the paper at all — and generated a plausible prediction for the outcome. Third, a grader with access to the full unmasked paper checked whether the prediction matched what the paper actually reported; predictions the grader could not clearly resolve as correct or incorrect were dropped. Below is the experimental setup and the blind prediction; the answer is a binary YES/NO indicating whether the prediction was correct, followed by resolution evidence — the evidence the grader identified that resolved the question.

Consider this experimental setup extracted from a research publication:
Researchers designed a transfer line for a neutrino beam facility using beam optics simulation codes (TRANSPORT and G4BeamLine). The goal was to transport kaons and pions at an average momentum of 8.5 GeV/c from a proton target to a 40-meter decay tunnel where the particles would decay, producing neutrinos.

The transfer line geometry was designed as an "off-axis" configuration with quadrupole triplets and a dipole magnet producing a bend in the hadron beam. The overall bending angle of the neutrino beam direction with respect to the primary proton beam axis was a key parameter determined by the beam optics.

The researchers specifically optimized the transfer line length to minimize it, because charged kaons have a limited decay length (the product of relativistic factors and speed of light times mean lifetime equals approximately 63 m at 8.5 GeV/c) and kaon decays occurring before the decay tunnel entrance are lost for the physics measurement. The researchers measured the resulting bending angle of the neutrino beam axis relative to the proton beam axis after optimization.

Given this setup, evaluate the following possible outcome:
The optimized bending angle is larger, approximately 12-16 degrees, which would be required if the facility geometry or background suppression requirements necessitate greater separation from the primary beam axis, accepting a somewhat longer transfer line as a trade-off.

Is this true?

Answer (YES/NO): NO